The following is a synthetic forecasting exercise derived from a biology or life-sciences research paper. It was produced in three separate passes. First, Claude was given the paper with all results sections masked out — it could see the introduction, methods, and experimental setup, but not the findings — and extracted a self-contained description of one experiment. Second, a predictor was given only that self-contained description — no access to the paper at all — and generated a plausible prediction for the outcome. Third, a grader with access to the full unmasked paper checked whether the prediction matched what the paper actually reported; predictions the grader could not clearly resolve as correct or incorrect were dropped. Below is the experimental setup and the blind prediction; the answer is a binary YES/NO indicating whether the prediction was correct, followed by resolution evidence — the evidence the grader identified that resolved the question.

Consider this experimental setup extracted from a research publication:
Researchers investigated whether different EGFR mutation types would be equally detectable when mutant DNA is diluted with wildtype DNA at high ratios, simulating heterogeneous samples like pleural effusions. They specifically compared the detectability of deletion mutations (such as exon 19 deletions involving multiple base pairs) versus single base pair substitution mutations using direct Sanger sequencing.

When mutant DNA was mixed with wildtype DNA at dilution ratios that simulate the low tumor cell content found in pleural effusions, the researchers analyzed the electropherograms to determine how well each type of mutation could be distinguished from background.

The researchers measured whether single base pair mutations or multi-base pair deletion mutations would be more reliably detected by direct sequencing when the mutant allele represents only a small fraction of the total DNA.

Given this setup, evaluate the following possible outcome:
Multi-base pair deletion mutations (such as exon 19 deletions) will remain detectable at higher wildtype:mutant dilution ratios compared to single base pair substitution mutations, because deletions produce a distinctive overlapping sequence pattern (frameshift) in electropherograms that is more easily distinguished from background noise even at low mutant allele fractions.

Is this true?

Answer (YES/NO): YES